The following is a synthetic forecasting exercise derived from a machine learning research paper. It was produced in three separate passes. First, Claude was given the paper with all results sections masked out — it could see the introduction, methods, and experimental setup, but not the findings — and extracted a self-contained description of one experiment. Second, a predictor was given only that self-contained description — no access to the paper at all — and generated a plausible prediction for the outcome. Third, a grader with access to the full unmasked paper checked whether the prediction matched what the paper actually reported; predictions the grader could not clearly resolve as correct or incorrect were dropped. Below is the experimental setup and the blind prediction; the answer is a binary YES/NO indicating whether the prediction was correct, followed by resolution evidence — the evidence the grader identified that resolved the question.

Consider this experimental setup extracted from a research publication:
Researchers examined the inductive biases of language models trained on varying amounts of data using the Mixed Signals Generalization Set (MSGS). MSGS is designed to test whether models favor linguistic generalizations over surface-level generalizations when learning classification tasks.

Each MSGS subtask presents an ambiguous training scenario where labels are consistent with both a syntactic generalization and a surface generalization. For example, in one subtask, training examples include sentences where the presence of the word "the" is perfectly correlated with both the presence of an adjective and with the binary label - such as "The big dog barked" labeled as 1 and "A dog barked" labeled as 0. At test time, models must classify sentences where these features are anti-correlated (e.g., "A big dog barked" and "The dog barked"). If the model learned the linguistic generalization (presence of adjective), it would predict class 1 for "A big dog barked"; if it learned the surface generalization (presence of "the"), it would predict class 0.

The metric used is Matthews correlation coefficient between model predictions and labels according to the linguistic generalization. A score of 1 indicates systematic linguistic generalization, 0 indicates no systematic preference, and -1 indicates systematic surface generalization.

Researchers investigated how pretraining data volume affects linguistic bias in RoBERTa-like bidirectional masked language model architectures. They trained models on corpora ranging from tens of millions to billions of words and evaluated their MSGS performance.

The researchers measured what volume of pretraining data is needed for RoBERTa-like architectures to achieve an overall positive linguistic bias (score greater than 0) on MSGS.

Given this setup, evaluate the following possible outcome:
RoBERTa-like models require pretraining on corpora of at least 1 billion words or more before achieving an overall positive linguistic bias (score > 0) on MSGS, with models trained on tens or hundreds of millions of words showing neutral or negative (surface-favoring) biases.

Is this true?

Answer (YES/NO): YES